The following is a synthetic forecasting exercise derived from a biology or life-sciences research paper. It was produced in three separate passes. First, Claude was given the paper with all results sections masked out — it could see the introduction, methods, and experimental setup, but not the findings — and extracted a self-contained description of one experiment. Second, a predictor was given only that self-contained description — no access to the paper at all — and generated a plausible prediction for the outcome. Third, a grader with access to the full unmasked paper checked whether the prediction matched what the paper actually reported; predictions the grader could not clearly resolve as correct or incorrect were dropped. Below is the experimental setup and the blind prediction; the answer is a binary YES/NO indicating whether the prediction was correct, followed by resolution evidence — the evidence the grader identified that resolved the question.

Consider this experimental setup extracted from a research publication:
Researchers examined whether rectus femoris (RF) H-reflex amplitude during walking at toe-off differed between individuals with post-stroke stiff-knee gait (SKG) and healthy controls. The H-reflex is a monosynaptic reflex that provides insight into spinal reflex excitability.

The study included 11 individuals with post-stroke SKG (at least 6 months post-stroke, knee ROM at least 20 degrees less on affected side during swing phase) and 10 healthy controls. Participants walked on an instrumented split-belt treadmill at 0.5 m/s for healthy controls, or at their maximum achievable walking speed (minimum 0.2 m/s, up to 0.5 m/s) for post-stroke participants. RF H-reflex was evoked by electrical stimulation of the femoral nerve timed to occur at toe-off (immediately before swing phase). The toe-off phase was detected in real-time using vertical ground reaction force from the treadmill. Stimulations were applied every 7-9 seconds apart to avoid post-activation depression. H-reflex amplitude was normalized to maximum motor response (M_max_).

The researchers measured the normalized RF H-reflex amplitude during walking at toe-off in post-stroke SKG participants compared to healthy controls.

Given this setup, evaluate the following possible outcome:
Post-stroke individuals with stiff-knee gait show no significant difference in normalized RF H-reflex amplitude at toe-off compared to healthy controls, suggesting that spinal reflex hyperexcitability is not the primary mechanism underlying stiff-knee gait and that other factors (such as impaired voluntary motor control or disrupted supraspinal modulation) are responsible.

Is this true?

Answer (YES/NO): NO